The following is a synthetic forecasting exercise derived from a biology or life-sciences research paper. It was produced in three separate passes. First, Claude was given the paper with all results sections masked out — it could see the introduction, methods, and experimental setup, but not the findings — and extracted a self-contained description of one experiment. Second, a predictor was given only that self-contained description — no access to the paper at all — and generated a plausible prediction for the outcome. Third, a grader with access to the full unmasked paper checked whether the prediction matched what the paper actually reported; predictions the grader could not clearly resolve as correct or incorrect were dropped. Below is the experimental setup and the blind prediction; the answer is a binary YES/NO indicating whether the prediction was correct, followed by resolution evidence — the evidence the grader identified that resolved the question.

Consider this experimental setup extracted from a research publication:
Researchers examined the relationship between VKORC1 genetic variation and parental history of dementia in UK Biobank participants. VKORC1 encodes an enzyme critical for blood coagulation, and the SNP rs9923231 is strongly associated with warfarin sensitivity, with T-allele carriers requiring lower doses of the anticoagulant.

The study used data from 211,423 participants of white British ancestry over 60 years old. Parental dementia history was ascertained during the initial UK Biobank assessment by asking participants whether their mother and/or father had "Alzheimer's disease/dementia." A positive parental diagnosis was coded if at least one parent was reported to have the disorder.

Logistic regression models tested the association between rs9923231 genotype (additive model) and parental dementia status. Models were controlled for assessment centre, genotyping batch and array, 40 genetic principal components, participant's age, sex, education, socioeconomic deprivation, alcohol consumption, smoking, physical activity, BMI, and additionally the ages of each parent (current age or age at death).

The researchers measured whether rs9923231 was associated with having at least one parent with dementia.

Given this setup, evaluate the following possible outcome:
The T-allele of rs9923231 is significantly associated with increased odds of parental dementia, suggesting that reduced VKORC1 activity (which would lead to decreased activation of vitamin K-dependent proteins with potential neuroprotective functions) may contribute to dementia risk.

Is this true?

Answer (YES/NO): YES